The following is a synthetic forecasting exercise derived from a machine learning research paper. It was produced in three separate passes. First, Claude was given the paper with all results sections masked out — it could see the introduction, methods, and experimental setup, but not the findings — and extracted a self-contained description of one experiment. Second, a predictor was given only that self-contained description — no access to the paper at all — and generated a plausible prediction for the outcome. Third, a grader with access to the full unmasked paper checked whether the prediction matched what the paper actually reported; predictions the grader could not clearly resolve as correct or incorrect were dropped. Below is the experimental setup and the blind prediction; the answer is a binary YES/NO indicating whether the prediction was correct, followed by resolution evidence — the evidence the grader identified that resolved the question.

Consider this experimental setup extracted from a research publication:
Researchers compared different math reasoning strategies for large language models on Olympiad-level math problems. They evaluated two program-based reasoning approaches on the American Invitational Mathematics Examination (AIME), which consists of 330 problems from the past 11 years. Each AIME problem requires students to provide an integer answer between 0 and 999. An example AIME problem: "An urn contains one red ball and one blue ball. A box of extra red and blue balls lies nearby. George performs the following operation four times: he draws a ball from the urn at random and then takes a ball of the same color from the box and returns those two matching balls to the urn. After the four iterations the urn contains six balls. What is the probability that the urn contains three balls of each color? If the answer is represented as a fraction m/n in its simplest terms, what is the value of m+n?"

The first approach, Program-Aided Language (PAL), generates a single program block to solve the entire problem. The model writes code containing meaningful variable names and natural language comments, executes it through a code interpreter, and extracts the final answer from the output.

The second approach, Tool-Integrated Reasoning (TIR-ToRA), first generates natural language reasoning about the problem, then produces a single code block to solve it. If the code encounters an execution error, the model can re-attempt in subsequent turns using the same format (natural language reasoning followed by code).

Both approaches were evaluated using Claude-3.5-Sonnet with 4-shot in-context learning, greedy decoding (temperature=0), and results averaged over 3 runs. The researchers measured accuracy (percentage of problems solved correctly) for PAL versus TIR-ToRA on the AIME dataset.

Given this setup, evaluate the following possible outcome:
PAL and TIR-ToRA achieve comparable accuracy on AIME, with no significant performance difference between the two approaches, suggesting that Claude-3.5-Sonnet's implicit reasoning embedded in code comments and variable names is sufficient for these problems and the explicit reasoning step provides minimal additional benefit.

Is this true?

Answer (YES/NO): NO